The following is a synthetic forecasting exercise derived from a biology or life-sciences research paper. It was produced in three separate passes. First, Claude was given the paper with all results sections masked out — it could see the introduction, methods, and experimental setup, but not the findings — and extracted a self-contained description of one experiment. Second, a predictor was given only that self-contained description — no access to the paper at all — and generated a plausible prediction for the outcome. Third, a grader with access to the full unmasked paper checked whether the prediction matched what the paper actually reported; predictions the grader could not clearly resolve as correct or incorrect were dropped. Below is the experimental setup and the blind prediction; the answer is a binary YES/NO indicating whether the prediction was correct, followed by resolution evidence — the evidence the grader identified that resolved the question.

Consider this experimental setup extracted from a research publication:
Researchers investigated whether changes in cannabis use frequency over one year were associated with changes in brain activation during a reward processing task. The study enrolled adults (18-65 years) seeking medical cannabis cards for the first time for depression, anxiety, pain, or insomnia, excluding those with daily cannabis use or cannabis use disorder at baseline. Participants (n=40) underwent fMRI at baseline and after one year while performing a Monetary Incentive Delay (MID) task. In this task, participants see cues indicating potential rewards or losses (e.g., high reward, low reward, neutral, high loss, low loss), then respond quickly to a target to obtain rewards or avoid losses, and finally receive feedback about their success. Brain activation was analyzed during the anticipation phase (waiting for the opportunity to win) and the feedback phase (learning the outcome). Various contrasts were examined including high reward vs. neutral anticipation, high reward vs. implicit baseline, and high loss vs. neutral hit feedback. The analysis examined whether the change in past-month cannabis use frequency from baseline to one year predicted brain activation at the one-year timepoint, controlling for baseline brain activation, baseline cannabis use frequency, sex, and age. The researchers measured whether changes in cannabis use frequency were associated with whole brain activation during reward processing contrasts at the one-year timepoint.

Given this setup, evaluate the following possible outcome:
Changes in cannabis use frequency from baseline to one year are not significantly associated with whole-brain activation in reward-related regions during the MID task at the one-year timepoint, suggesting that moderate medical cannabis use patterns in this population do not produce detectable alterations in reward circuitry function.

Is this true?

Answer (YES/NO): YES